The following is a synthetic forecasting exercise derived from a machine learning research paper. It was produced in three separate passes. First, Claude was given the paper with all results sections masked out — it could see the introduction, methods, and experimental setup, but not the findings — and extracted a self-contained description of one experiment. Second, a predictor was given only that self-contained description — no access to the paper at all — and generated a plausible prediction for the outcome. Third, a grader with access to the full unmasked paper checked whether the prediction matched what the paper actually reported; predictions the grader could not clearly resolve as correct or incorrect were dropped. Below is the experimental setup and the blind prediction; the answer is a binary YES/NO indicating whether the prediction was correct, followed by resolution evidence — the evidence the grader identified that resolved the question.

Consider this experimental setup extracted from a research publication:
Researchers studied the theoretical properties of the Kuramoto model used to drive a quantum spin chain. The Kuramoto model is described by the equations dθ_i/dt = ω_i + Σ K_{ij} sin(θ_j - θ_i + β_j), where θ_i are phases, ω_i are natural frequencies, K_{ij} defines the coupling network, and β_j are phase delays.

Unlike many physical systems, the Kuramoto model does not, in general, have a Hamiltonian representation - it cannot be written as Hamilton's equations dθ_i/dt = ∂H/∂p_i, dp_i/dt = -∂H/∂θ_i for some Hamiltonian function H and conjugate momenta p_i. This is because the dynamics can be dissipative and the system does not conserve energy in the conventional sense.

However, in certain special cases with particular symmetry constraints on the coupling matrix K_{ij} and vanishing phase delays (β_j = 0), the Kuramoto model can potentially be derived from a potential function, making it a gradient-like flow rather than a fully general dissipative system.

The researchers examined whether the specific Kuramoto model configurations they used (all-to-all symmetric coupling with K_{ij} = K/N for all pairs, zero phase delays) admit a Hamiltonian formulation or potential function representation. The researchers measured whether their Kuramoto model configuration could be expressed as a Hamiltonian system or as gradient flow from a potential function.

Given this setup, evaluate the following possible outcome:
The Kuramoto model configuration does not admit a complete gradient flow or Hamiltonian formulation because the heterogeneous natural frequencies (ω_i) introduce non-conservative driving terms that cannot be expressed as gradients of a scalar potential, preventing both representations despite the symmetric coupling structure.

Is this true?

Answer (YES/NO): NO